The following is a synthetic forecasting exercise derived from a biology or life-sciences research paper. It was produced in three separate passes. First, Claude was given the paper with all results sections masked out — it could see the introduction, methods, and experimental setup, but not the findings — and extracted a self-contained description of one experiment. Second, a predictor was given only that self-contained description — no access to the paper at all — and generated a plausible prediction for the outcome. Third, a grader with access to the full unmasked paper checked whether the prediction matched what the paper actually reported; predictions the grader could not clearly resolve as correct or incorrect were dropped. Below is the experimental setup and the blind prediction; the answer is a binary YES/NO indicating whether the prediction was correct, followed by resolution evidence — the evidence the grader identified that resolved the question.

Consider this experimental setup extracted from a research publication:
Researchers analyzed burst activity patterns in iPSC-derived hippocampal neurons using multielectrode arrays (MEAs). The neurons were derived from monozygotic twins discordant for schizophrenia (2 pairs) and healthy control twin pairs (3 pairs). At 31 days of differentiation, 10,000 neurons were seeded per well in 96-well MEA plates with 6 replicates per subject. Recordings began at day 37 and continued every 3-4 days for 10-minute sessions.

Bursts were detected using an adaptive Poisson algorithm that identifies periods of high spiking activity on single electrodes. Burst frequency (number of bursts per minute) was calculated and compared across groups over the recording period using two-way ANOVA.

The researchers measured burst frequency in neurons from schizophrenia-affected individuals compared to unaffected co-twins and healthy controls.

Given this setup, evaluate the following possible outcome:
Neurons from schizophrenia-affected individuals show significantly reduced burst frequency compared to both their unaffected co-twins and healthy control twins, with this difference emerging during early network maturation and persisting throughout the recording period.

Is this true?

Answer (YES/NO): YES